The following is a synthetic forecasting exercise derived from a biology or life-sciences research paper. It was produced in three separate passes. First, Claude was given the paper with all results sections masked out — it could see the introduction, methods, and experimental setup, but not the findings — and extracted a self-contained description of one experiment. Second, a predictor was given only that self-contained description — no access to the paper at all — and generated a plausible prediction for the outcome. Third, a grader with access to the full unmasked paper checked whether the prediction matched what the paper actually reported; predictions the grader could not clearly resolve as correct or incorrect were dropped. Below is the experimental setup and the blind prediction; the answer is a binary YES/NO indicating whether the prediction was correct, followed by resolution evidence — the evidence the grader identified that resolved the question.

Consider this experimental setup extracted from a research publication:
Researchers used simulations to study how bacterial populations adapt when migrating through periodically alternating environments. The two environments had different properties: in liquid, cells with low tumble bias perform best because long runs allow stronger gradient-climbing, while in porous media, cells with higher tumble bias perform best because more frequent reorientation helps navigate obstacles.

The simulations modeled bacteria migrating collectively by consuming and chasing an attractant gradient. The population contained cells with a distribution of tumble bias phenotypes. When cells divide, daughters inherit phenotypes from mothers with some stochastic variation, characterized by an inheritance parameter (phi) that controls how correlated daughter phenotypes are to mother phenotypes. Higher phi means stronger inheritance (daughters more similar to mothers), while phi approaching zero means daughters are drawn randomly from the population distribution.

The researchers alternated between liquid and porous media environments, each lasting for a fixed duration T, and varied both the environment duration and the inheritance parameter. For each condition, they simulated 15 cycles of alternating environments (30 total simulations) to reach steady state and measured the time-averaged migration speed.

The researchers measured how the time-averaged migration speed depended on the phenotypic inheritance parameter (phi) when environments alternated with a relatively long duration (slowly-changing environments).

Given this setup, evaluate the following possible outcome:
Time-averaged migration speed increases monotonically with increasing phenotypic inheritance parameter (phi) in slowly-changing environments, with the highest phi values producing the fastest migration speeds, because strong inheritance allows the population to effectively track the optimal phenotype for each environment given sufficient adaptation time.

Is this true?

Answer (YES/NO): NO